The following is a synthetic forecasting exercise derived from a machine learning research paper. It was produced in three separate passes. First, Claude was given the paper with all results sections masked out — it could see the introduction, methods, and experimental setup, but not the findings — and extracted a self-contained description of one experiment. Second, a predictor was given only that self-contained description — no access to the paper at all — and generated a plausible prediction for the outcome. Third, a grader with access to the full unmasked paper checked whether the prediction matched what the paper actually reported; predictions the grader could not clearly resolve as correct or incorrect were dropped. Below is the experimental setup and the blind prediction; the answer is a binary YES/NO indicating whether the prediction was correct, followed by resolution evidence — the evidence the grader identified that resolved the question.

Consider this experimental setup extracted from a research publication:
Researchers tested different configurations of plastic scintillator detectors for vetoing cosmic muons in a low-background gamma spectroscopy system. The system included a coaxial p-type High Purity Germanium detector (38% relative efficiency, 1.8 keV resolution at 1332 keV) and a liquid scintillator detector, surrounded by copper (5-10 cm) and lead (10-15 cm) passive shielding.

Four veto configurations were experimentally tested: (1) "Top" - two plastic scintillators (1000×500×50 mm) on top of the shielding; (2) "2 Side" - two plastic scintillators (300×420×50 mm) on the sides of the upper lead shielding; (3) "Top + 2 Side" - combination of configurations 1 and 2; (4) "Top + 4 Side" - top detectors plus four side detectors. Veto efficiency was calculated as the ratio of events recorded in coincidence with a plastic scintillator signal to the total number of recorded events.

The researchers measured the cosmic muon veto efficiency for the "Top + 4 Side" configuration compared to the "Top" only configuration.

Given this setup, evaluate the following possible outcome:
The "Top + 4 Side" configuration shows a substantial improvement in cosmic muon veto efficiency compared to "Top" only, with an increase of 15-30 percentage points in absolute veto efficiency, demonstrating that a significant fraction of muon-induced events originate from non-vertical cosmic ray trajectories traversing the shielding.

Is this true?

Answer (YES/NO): YES